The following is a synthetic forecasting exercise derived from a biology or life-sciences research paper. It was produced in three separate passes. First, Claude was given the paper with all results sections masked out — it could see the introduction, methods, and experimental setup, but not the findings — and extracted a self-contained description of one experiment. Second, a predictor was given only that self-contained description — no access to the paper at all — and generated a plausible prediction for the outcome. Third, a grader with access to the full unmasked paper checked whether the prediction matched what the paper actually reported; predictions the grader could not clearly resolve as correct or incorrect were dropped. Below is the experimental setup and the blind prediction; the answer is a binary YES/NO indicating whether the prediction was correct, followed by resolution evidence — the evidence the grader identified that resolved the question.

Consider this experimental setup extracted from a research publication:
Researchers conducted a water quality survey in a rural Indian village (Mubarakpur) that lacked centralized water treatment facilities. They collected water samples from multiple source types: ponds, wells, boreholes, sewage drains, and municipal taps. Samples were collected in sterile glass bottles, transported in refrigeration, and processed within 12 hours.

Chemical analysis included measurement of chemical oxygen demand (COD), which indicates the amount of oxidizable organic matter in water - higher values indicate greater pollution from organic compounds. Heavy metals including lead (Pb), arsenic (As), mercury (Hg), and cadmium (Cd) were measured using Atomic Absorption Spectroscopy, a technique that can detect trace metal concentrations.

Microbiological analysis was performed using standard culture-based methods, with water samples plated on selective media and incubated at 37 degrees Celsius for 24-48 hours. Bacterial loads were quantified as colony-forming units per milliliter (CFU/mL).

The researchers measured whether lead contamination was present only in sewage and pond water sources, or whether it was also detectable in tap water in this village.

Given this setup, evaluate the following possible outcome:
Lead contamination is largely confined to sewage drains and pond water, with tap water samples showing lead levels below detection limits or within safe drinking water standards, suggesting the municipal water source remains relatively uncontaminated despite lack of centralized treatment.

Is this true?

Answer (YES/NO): NO